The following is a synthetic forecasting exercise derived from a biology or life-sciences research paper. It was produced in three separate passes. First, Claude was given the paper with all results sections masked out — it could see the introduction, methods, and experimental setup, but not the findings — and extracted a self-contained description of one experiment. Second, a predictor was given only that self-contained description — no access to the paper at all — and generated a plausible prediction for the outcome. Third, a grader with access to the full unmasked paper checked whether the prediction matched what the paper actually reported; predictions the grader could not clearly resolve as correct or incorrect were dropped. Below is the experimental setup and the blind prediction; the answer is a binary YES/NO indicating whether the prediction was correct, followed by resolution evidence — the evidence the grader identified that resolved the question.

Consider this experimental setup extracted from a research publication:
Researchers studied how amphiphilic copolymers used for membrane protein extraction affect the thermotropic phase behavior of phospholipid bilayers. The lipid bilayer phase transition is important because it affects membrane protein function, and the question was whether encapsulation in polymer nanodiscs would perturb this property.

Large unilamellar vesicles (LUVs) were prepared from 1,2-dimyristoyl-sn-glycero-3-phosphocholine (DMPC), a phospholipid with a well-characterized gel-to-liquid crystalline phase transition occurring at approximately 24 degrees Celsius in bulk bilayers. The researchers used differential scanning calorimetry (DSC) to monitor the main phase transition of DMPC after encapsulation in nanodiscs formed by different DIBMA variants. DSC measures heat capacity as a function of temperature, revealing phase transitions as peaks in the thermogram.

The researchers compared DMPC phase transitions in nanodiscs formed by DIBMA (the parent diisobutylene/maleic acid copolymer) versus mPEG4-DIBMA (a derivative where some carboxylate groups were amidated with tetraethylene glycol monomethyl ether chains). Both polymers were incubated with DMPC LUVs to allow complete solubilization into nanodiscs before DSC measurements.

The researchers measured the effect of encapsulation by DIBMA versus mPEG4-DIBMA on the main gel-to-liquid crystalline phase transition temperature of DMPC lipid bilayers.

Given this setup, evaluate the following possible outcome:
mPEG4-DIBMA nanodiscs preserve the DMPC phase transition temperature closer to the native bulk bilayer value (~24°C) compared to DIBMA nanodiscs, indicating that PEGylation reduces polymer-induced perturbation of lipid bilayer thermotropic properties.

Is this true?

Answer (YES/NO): NO